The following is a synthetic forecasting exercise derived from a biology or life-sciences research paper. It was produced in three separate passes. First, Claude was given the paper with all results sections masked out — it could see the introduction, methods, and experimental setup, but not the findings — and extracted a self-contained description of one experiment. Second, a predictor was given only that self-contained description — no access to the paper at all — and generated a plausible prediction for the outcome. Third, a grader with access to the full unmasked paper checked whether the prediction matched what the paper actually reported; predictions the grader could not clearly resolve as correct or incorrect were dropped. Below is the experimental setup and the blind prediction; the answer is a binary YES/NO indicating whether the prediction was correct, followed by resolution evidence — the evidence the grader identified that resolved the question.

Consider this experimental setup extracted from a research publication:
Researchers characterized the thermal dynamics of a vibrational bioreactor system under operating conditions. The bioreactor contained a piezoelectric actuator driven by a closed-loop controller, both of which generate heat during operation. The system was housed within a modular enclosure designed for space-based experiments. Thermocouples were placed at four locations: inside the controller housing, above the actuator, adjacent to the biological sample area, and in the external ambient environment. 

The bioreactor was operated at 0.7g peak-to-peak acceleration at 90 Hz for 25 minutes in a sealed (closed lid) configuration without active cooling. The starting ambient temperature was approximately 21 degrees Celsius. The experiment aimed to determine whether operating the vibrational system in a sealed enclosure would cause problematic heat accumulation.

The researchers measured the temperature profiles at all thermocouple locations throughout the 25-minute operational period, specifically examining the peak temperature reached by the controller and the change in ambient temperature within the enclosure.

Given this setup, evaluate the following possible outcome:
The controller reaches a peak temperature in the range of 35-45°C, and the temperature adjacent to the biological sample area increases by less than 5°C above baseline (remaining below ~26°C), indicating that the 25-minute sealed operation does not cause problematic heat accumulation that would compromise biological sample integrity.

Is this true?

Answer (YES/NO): NO